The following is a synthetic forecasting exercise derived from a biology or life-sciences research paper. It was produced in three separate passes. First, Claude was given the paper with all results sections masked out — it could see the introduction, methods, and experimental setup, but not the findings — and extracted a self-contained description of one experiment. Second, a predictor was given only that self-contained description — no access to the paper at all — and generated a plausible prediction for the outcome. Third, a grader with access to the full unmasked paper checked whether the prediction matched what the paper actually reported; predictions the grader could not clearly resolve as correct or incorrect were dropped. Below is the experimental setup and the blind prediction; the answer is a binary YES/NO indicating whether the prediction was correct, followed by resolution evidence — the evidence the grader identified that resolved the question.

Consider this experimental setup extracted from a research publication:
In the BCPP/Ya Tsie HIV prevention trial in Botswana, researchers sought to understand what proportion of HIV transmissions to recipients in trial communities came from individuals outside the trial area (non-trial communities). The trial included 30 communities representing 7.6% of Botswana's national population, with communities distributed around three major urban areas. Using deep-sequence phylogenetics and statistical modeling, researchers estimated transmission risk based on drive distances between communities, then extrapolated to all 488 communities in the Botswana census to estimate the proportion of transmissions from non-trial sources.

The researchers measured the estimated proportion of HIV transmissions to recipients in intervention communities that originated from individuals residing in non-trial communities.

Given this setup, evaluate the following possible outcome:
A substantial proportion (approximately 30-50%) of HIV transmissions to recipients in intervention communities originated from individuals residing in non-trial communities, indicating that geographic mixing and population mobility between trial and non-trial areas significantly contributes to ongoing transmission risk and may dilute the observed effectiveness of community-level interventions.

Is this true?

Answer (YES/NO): NO